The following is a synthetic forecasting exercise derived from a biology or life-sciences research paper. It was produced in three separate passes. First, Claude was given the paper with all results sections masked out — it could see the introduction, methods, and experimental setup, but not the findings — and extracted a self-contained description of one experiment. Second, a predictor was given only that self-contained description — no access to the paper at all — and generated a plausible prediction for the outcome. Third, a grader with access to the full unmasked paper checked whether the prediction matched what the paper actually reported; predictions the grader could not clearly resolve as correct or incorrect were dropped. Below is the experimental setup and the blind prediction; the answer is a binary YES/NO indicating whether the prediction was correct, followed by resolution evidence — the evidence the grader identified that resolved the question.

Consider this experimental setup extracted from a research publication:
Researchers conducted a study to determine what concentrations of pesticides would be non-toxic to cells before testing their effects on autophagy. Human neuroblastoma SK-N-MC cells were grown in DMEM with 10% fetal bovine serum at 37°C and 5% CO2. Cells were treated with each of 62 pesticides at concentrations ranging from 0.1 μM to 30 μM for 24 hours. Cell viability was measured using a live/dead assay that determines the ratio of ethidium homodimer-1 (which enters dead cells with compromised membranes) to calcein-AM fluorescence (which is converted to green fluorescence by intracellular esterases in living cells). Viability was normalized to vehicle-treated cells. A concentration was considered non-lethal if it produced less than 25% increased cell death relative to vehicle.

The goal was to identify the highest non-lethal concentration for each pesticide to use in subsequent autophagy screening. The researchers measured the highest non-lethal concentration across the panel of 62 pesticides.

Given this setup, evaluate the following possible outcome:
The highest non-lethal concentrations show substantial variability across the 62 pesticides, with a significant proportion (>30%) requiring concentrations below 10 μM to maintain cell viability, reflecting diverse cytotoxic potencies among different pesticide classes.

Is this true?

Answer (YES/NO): NO